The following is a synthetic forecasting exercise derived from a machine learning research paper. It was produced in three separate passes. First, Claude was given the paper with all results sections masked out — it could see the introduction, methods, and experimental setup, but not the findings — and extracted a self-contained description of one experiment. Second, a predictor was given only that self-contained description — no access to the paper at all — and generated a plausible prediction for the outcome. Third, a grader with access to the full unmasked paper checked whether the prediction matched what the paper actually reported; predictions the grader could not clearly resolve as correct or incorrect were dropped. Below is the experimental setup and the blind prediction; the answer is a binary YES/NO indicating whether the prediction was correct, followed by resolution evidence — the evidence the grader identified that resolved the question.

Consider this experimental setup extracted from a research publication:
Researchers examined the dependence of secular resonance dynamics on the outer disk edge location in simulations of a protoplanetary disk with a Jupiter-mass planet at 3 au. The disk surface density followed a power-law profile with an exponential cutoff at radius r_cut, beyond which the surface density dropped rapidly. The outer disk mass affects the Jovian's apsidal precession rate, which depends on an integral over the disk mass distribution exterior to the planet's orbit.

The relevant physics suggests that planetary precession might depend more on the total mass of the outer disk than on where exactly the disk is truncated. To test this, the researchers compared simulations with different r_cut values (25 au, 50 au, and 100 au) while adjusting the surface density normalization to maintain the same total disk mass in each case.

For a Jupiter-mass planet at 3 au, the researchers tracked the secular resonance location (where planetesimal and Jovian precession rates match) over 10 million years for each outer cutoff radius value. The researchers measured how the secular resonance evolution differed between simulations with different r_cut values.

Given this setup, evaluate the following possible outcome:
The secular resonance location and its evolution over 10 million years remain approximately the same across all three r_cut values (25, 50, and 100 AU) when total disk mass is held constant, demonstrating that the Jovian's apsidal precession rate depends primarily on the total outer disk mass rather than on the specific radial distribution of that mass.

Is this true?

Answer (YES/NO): YES